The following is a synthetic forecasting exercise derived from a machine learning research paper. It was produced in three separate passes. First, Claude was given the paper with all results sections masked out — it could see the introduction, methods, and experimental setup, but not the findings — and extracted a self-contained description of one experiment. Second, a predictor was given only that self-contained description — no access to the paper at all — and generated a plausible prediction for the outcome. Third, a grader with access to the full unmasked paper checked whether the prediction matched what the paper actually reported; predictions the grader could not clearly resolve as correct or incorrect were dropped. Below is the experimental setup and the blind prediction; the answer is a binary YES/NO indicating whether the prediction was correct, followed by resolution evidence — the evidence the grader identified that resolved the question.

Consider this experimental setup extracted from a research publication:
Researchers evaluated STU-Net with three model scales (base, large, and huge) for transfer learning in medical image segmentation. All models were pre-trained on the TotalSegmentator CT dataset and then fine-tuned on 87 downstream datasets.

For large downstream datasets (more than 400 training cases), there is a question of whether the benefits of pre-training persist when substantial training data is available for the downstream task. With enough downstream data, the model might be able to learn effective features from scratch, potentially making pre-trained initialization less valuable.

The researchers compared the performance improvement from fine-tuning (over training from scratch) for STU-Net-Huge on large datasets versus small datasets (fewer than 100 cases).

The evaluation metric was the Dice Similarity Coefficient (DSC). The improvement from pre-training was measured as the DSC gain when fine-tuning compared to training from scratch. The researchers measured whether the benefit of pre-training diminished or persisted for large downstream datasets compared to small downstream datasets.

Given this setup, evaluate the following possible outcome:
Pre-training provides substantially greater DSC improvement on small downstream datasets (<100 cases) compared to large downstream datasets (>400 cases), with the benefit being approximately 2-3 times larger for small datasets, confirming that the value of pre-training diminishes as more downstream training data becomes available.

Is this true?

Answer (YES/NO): NO